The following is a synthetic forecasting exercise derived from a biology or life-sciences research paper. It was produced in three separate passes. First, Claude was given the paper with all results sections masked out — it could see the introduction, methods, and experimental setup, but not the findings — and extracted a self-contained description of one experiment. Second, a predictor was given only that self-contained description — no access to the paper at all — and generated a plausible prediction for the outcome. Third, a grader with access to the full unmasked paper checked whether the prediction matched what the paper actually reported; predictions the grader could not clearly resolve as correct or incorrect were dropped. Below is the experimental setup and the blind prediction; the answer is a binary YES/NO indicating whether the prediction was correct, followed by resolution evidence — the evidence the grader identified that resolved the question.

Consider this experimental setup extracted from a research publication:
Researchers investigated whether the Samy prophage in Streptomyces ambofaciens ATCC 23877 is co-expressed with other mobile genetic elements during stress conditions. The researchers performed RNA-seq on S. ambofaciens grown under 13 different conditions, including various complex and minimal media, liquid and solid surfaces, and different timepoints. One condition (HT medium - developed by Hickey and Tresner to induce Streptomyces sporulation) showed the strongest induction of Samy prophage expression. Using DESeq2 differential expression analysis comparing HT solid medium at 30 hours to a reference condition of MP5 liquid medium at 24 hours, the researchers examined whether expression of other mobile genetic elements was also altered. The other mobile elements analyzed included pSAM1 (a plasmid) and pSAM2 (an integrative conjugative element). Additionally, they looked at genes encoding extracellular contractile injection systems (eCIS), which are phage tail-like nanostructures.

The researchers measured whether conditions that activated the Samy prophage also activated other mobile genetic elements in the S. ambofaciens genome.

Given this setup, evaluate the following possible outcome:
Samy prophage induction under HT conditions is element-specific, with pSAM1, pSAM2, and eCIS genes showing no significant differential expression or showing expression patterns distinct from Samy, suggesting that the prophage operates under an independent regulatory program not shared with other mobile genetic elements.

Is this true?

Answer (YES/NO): NO